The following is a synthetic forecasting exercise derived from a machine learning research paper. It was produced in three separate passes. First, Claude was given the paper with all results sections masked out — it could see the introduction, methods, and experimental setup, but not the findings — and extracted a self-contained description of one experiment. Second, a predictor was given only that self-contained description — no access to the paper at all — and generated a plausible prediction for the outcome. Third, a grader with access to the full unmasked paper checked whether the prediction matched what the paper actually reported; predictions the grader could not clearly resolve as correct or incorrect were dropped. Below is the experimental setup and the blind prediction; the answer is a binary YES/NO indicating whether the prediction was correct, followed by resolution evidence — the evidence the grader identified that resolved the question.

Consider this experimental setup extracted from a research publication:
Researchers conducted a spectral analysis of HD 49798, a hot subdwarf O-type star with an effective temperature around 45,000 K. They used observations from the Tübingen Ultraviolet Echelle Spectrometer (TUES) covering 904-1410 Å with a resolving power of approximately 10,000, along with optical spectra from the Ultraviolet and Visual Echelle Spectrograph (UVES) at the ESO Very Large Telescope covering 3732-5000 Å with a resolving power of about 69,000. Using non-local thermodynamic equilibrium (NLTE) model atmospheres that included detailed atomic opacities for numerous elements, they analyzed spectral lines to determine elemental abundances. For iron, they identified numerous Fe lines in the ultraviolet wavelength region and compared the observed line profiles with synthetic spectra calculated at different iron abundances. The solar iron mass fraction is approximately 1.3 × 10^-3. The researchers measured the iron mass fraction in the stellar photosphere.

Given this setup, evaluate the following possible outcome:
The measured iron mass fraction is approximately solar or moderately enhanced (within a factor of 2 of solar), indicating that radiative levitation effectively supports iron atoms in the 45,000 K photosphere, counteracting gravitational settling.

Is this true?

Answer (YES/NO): NO